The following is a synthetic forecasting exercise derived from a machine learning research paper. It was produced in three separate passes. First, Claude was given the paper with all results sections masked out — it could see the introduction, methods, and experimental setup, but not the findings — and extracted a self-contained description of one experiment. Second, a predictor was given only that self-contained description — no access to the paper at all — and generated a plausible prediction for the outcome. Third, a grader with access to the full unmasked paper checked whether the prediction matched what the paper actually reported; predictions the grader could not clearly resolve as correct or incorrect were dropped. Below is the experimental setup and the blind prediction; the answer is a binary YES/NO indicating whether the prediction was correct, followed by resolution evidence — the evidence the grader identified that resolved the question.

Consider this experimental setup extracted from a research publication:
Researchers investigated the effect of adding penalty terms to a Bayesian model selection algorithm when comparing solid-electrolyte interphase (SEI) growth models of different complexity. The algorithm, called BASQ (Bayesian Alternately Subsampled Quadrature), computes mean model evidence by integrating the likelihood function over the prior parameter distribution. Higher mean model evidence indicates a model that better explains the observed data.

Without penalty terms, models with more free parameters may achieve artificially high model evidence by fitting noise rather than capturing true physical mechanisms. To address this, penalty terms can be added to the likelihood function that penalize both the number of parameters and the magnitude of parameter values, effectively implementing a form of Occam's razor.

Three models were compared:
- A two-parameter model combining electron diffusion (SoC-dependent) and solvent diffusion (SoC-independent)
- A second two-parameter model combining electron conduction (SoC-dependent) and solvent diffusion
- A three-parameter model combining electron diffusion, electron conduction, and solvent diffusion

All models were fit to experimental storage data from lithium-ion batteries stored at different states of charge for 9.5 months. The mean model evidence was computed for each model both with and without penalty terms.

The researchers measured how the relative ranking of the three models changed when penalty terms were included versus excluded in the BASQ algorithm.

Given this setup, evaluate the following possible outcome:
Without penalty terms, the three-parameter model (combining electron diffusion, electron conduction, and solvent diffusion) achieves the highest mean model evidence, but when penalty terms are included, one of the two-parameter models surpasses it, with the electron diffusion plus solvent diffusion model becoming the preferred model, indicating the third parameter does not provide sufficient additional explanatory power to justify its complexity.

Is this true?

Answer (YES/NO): YES